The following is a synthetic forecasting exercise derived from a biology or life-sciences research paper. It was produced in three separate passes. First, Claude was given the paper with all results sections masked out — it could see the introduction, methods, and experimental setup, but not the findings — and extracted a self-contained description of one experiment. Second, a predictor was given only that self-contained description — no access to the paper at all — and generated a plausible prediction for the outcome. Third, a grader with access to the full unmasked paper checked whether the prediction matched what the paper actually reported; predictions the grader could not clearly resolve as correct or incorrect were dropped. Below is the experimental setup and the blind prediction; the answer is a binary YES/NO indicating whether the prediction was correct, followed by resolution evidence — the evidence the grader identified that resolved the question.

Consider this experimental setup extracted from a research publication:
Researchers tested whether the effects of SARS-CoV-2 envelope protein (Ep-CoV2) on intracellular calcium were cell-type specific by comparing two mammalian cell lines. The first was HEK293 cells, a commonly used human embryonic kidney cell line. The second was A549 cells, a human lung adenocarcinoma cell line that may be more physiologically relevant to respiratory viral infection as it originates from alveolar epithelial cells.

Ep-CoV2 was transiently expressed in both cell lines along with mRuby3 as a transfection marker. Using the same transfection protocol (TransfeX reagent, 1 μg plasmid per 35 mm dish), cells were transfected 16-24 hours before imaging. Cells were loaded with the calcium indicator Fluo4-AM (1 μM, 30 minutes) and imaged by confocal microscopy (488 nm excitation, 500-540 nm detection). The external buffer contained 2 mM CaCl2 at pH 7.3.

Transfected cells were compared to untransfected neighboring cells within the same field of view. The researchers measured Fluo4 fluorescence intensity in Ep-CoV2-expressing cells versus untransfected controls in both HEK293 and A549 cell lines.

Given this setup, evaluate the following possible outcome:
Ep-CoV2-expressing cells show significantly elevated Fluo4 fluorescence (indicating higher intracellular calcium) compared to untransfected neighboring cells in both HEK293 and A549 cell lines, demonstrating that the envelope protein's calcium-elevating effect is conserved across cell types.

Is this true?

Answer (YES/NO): YES